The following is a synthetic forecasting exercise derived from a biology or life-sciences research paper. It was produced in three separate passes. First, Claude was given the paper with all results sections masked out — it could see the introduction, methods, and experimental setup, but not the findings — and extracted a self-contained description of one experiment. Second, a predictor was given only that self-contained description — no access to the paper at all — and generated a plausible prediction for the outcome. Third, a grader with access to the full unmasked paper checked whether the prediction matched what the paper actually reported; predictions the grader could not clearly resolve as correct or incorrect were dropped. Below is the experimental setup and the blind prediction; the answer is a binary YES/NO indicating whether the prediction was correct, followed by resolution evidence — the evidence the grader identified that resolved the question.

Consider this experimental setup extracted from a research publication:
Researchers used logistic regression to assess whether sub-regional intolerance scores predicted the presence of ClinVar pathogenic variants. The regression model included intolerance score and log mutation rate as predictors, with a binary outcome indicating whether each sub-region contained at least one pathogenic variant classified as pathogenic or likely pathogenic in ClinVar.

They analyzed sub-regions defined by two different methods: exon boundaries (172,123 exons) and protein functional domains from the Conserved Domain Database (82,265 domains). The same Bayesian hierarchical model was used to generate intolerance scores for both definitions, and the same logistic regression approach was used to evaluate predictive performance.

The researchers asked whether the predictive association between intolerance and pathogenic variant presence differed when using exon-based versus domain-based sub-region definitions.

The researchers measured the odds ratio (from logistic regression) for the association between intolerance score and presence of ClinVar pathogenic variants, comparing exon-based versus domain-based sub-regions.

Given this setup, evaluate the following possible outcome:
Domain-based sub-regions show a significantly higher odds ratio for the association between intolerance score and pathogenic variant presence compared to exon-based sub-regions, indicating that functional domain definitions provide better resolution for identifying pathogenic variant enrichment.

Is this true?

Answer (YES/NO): NO